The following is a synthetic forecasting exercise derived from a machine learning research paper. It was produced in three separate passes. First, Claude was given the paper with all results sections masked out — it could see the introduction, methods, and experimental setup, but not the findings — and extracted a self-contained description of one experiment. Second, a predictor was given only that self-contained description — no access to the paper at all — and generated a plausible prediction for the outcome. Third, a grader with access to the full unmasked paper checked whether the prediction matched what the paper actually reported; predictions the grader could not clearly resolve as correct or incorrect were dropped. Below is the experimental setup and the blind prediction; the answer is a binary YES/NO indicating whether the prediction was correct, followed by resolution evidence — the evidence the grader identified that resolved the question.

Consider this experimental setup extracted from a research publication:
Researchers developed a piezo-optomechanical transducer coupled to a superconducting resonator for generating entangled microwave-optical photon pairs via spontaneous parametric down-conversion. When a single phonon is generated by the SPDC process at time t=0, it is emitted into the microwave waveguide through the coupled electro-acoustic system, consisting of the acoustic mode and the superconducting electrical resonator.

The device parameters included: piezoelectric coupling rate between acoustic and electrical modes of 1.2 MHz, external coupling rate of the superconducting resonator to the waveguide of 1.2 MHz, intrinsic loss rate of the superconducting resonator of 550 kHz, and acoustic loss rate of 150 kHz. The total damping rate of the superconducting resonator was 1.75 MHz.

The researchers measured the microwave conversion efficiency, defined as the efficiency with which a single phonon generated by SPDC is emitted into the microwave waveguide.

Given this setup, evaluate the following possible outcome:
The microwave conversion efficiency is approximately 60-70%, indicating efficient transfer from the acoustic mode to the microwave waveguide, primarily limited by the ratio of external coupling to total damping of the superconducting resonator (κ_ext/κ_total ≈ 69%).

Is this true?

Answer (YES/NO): NO